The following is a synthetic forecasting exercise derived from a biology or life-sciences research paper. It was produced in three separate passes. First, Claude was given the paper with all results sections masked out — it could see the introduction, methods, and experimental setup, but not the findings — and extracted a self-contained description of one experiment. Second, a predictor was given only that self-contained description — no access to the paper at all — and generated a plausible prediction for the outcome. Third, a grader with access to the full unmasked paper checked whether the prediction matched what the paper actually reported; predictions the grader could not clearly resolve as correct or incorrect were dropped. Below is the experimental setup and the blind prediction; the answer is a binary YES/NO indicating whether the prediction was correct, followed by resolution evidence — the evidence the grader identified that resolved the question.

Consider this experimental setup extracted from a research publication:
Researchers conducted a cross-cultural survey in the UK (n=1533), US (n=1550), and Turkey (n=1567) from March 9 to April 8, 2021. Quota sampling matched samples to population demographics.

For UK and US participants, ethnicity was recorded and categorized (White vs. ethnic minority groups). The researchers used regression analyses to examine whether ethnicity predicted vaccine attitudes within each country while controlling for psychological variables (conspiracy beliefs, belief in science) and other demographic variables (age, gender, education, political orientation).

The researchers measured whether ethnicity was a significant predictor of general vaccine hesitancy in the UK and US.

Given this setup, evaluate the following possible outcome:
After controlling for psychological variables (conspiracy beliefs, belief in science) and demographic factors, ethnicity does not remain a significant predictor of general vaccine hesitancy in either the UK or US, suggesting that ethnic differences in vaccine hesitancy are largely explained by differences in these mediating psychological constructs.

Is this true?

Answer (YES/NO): NO